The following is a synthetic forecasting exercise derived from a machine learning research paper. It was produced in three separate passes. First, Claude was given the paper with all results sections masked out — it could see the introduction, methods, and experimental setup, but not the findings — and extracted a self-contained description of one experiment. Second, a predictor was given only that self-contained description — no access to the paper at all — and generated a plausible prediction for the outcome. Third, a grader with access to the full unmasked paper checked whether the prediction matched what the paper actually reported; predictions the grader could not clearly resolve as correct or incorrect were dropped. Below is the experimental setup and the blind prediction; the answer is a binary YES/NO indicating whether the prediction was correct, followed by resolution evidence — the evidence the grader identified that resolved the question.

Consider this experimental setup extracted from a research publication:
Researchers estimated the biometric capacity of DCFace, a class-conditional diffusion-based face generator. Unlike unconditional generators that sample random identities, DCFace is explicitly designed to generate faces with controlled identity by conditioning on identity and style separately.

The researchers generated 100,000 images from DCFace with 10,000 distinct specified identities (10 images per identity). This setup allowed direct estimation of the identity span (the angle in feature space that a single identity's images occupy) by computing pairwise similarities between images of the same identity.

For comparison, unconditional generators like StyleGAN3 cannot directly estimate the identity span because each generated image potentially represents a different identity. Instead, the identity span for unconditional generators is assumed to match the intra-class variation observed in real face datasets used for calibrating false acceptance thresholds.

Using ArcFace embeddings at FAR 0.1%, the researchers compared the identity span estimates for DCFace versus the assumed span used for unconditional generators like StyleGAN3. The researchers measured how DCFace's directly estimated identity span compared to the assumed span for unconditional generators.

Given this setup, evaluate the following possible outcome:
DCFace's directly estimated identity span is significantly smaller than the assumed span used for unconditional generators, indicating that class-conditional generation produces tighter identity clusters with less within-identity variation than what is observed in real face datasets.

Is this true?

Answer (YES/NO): NO